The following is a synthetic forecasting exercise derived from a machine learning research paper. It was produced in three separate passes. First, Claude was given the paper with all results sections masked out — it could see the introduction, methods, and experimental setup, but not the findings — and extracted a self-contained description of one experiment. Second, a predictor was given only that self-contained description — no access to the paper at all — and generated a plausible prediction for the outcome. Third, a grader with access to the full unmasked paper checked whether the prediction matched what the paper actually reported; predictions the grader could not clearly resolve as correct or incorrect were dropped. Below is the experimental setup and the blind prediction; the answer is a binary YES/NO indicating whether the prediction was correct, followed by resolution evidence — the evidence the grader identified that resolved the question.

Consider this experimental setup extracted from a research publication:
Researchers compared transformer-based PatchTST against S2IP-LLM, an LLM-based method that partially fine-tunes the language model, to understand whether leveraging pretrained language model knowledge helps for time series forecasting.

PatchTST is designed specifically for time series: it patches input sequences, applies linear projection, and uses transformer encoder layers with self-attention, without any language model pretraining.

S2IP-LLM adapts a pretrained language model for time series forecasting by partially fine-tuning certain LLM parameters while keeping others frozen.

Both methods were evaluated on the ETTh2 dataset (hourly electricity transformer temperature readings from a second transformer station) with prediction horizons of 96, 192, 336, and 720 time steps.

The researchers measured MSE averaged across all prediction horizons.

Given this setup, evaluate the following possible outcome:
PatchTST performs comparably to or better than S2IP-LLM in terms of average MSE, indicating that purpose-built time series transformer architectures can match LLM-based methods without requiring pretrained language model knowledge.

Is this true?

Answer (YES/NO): NO